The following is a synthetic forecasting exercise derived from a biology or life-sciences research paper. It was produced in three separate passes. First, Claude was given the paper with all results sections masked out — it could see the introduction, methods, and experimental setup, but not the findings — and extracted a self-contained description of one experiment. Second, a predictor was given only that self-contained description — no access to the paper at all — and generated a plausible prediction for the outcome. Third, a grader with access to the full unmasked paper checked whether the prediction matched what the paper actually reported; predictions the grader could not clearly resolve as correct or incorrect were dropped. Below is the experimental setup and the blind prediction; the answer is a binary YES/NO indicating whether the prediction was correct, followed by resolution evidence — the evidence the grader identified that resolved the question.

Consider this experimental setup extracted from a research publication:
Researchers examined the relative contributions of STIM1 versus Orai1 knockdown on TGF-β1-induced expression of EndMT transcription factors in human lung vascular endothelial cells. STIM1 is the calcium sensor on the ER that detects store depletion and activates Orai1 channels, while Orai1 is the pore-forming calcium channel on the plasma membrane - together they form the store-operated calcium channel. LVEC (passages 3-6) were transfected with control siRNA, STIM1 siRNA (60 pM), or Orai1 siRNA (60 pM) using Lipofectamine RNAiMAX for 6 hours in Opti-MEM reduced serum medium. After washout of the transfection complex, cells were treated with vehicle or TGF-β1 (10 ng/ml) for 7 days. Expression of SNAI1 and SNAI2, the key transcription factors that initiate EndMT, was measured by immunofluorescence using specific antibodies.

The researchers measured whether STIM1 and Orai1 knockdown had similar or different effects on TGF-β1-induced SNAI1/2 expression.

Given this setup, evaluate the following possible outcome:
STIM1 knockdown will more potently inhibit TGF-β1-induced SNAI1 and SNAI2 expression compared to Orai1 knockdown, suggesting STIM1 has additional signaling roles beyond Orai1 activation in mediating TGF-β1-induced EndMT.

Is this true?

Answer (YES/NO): NO